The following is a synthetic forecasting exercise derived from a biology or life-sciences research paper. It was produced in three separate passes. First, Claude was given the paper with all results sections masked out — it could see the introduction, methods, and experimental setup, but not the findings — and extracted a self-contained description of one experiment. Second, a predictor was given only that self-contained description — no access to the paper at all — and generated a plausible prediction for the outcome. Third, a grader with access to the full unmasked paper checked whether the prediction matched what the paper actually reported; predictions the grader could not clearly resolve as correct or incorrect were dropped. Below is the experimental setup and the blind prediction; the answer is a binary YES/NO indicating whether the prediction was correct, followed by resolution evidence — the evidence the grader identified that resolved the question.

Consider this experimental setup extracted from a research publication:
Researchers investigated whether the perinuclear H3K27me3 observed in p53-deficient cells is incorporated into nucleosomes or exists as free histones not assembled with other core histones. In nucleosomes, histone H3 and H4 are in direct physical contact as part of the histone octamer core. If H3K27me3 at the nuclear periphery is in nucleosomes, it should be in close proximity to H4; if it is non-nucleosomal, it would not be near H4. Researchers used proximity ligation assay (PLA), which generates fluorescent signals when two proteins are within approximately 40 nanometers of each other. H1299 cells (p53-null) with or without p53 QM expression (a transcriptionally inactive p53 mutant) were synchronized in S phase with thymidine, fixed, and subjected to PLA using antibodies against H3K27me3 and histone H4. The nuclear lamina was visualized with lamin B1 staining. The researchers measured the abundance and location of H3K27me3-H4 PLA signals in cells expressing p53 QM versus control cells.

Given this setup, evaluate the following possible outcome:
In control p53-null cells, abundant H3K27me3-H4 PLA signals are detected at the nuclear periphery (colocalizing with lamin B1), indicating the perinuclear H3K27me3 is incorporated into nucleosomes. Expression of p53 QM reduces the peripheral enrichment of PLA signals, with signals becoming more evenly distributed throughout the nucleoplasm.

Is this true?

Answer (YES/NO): NO